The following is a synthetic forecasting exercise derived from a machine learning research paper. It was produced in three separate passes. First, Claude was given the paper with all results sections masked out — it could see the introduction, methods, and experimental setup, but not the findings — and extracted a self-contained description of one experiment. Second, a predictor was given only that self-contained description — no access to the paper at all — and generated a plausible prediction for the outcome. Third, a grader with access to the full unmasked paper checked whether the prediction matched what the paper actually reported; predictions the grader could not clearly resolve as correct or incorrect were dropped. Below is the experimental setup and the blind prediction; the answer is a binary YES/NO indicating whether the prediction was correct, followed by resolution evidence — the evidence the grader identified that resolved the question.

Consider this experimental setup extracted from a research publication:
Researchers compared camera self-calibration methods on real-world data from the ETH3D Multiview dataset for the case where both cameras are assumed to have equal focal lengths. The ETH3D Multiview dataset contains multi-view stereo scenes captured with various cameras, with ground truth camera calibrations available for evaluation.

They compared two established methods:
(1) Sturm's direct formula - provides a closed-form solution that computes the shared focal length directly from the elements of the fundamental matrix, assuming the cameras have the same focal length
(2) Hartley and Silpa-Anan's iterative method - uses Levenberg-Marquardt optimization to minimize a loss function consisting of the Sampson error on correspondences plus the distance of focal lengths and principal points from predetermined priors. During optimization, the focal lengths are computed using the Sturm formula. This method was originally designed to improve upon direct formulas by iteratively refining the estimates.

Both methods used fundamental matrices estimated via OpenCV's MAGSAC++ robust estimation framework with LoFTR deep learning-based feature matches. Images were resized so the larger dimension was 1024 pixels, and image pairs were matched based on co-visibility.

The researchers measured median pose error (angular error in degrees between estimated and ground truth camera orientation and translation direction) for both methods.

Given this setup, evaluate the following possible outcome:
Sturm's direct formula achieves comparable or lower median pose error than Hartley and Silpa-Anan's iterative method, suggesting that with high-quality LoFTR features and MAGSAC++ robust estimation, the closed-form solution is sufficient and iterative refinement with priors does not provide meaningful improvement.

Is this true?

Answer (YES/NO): YES